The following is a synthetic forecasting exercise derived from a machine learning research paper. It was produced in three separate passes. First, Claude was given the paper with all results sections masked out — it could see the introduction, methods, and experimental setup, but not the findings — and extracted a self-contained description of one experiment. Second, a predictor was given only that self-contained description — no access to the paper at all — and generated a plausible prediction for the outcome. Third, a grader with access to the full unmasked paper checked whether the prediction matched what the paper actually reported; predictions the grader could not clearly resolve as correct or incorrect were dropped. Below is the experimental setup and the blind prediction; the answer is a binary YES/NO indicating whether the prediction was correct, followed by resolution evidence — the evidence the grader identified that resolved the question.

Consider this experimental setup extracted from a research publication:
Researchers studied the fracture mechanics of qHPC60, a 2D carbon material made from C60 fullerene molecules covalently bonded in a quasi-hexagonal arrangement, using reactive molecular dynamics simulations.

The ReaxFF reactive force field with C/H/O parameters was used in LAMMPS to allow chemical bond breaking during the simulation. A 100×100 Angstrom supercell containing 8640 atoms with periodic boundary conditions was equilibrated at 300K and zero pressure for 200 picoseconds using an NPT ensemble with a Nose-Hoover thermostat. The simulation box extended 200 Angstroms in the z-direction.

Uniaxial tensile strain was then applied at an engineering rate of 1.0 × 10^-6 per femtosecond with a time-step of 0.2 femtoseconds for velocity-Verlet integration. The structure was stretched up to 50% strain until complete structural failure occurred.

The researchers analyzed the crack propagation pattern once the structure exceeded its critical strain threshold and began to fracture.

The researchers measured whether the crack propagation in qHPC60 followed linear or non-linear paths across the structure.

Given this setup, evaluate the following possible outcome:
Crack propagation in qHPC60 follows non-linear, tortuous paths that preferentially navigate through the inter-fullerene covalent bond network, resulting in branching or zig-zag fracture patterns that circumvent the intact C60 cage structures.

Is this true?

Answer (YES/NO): NO